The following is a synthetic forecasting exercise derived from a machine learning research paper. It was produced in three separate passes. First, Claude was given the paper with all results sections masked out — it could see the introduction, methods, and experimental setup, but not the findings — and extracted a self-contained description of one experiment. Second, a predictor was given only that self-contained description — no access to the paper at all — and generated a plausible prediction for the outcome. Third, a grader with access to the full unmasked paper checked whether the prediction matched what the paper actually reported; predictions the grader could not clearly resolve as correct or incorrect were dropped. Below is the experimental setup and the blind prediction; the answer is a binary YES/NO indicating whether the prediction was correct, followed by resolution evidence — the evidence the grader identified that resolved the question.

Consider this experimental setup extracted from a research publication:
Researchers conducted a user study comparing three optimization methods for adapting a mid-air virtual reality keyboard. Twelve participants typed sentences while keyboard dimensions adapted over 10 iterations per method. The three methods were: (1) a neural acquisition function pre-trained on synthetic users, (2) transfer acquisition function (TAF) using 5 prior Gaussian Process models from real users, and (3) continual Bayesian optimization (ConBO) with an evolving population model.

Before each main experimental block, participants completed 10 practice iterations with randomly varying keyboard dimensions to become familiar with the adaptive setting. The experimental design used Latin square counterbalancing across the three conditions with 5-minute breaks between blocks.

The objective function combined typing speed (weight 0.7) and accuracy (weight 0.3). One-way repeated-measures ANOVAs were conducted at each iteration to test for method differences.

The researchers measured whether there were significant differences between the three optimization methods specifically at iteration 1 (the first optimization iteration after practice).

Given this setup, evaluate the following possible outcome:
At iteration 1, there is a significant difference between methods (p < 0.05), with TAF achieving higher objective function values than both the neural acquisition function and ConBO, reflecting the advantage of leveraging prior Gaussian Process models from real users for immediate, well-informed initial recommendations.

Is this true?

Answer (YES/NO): NO